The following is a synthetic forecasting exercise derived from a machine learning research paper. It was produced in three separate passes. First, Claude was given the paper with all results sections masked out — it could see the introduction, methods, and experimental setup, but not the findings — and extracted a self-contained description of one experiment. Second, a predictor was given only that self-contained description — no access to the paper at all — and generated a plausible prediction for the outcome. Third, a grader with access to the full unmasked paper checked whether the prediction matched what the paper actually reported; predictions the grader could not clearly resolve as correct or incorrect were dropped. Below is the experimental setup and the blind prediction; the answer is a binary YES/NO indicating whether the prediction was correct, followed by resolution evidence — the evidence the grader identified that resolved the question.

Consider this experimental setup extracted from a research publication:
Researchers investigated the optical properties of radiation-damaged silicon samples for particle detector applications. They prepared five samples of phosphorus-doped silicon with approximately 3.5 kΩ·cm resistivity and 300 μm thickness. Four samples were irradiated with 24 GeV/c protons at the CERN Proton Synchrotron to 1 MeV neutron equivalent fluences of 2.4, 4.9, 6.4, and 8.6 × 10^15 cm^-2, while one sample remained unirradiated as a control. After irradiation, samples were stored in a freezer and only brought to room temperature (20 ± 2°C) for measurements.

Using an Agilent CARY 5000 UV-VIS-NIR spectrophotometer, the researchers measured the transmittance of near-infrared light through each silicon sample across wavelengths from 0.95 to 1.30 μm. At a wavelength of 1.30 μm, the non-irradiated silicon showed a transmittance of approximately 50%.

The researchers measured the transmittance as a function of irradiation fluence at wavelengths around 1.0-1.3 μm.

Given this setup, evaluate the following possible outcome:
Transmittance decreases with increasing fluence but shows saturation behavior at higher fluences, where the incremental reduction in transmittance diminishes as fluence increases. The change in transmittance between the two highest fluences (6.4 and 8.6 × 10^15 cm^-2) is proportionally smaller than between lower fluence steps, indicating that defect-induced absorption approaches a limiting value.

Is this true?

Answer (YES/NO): NO